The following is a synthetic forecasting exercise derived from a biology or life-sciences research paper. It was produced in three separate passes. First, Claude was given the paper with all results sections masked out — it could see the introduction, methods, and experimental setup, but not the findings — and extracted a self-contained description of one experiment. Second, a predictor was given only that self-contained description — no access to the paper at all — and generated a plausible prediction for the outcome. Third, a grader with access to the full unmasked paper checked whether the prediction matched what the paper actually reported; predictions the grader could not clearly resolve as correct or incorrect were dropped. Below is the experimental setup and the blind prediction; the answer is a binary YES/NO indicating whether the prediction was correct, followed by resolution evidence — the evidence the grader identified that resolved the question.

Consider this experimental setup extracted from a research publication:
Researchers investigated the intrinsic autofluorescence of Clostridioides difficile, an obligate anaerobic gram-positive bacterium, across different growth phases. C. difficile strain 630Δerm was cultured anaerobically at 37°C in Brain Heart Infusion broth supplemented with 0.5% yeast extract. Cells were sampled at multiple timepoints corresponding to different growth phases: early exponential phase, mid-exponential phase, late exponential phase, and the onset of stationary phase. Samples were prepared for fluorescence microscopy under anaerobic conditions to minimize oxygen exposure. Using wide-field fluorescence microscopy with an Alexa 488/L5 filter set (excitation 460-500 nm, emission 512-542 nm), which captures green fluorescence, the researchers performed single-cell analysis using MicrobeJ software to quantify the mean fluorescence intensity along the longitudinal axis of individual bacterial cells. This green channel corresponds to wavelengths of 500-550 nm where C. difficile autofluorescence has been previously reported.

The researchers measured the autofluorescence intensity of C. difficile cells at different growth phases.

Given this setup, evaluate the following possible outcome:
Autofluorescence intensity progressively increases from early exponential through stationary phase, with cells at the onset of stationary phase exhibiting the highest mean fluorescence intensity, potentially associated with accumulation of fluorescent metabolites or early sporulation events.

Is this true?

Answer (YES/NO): NO